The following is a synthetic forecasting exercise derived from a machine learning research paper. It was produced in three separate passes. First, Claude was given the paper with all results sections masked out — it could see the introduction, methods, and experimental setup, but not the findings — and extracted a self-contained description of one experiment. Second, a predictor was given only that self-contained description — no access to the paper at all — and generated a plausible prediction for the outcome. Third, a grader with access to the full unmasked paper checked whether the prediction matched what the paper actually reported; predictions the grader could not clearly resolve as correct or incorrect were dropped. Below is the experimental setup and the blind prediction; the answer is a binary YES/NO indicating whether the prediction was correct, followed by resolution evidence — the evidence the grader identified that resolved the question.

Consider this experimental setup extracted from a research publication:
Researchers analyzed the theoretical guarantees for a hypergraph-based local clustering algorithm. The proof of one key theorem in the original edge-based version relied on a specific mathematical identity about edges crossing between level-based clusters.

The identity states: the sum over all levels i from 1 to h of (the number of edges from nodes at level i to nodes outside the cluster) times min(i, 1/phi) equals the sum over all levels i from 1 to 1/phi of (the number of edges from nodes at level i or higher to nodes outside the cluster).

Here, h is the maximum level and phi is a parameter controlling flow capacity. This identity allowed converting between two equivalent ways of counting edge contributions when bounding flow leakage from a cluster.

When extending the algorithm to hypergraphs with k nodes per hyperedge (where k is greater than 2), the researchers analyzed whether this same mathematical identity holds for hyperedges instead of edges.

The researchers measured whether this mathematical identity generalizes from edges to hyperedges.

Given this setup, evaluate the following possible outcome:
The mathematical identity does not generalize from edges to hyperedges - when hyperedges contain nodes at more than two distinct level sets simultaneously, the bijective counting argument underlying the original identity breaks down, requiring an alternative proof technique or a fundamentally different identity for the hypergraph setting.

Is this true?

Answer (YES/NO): YES